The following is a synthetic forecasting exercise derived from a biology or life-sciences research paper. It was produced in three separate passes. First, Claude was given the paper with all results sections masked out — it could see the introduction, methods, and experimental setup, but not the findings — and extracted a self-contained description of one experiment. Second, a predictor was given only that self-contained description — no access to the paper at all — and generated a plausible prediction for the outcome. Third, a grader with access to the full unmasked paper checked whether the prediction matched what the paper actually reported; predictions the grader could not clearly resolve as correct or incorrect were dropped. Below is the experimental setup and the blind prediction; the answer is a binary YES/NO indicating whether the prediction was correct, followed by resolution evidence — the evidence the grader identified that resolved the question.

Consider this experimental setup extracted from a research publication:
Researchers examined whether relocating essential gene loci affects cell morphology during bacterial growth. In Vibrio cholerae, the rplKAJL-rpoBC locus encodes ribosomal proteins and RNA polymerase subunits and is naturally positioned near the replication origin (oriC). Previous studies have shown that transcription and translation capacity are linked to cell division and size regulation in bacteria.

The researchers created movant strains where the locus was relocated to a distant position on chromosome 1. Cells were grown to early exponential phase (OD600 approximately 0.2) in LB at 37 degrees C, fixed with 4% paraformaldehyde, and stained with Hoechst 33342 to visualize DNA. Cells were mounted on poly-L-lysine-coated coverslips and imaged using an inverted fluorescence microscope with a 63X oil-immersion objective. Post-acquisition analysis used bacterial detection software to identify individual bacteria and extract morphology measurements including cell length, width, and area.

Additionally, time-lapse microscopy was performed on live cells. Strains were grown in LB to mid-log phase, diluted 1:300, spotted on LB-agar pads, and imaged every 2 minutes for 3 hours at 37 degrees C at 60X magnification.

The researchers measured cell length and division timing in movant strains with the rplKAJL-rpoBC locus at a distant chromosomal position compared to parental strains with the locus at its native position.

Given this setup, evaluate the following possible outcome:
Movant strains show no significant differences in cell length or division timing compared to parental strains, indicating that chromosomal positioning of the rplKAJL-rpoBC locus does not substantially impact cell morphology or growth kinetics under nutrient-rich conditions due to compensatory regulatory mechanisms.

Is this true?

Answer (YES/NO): NO